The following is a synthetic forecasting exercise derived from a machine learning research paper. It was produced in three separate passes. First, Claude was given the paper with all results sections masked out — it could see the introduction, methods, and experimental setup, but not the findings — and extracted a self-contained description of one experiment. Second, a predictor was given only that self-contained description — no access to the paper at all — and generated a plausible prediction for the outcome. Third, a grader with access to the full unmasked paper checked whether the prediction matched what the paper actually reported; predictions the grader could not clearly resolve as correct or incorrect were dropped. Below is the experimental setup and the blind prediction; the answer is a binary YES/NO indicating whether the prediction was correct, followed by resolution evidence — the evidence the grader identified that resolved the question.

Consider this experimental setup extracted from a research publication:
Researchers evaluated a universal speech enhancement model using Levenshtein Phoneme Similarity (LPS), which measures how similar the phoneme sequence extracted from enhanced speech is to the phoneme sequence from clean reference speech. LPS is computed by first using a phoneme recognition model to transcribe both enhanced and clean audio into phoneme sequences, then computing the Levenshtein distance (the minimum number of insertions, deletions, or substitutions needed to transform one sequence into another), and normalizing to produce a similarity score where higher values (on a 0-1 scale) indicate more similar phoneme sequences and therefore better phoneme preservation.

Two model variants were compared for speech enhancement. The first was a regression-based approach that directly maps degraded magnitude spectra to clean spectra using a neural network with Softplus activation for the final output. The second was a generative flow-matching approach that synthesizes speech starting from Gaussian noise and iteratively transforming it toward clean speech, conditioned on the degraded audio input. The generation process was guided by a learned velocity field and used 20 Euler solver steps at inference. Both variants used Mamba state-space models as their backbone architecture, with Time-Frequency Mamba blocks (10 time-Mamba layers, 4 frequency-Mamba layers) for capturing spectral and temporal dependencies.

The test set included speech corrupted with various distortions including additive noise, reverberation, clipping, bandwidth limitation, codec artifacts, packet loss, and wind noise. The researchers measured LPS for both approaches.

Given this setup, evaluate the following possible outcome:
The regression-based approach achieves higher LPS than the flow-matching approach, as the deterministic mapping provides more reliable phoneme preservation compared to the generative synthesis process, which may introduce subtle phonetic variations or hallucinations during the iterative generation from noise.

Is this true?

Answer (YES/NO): YES